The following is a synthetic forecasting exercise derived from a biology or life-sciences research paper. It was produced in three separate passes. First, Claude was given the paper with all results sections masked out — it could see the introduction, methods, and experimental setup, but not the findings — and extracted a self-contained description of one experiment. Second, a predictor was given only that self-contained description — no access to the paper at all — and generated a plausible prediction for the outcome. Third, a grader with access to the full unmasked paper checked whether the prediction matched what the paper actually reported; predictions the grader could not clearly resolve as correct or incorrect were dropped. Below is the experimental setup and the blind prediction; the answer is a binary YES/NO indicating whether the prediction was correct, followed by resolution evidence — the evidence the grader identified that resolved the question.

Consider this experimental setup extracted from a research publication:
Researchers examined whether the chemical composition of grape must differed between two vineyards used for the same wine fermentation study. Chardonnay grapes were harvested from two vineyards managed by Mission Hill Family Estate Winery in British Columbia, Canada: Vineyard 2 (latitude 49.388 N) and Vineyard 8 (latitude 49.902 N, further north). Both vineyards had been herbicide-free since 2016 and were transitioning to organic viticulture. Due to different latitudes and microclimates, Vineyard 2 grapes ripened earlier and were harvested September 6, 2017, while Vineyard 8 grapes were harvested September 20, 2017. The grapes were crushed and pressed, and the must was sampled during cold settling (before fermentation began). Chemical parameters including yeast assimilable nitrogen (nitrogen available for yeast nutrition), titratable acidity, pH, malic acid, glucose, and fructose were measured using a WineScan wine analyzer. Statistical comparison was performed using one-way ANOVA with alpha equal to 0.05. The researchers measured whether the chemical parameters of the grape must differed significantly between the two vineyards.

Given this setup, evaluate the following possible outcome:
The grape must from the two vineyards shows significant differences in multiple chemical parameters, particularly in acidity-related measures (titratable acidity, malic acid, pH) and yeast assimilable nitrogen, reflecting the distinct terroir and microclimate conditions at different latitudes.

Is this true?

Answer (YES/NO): YES